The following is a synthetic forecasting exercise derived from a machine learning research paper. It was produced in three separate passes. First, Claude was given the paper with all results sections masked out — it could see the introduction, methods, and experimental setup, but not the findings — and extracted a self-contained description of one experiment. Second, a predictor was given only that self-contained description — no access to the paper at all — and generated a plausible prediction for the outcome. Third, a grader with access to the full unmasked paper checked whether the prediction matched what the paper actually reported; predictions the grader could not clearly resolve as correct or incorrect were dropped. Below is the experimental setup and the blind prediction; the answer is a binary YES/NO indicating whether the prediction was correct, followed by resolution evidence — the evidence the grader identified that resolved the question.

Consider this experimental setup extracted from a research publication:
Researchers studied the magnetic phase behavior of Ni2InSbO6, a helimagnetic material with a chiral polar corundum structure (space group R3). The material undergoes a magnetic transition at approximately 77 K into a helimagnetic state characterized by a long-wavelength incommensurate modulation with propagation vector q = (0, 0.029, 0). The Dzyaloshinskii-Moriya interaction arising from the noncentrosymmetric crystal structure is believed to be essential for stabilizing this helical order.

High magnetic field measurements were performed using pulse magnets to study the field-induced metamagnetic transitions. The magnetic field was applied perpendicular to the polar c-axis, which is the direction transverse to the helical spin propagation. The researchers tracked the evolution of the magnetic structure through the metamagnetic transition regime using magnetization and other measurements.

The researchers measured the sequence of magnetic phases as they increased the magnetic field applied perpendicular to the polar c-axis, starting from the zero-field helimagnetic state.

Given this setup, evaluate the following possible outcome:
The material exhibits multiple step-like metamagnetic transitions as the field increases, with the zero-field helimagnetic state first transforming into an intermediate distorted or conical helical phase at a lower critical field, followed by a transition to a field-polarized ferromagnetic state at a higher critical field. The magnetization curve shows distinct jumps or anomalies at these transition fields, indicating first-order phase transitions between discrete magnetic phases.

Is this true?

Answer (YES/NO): NO